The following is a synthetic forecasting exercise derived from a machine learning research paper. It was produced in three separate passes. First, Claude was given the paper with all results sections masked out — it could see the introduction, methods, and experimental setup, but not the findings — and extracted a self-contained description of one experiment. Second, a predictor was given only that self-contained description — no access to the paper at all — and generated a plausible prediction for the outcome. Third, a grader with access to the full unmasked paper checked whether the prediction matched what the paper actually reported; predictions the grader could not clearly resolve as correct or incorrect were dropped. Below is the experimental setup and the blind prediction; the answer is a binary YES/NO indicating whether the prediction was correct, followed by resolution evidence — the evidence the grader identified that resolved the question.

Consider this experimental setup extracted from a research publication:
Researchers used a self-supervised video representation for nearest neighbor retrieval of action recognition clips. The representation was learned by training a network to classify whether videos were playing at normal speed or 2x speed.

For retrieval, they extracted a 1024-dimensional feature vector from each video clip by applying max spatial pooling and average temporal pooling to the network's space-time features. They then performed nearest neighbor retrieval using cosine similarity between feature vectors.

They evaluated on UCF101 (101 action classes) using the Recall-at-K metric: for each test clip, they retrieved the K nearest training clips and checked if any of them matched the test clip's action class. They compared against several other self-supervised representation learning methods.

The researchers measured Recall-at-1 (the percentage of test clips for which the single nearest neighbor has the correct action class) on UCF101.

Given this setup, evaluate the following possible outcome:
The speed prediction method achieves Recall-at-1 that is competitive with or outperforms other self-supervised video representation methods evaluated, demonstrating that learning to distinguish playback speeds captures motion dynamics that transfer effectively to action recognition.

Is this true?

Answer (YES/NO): NO